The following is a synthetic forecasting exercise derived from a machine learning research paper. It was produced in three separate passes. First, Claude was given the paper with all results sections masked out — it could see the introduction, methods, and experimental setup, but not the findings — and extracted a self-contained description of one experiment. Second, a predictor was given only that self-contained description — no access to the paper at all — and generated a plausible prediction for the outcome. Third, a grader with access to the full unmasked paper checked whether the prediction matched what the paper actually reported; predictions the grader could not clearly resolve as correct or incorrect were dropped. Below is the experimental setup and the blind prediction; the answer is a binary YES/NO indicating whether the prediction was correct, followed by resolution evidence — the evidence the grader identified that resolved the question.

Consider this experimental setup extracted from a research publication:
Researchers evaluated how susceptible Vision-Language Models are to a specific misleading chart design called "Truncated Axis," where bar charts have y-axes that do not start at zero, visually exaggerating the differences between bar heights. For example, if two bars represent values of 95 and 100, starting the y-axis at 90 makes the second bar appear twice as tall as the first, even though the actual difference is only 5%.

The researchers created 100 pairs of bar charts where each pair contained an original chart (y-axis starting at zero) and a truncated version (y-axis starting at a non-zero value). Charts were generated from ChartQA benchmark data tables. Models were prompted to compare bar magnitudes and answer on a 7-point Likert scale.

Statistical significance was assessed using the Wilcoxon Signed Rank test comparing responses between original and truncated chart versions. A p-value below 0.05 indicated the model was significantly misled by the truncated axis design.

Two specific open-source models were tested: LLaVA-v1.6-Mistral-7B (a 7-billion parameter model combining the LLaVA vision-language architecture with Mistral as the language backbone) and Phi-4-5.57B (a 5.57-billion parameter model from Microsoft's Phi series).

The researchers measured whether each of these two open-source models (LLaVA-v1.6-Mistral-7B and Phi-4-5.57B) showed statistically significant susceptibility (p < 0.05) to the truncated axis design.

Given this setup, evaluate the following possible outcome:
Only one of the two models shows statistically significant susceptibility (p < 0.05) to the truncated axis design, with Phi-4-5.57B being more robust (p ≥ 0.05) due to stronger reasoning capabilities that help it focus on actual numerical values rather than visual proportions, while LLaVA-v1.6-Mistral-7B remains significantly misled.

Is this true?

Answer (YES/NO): NO